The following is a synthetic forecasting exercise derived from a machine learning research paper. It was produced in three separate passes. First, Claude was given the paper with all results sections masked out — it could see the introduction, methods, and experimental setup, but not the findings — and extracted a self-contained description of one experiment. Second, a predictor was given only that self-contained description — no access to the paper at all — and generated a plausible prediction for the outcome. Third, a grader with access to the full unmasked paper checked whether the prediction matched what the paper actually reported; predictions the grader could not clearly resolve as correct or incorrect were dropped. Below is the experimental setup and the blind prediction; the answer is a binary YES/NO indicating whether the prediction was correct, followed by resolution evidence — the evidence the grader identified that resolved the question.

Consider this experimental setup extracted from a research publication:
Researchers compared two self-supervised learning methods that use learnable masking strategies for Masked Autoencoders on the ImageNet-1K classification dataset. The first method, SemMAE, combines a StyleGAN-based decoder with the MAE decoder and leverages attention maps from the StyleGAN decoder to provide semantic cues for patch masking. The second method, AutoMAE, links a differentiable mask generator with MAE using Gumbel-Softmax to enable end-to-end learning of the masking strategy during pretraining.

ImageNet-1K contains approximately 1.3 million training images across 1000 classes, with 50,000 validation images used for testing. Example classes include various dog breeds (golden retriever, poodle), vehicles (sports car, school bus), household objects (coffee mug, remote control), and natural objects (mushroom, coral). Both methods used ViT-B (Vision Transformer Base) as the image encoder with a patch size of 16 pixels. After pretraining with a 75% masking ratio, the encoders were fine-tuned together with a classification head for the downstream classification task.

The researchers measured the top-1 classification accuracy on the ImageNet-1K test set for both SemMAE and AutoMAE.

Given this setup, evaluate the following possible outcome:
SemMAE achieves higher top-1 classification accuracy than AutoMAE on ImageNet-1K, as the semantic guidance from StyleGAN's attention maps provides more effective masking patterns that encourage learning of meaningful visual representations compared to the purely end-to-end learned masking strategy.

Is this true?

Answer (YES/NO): NO